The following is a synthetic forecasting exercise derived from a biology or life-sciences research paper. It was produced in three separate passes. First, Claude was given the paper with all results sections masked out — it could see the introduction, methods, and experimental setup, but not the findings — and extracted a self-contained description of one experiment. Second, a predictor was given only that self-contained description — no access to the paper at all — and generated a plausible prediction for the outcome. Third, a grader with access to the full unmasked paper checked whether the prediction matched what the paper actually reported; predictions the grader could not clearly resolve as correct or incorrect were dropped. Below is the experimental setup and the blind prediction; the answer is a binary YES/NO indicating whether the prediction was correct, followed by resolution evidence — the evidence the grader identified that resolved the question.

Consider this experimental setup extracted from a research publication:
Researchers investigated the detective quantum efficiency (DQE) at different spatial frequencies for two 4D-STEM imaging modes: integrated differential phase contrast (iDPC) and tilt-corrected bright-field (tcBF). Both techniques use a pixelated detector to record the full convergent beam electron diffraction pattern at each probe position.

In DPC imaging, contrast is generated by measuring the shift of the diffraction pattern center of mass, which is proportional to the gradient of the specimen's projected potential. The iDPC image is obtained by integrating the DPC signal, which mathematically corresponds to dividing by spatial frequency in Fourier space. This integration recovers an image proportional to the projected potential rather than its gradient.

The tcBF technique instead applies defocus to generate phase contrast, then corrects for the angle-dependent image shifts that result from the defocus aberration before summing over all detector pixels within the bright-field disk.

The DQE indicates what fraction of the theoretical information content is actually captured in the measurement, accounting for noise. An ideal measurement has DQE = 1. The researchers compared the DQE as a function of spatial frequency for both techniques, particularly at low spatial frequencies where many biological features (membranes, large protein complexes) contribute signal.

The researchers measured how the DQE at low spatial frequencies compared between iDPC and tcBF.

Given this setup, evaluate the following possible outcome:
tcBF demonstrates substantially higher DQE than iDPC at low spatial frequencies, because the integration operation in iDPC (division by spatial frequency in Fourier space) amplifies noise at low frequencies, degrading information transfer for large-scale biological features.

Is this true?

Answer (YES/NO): YES